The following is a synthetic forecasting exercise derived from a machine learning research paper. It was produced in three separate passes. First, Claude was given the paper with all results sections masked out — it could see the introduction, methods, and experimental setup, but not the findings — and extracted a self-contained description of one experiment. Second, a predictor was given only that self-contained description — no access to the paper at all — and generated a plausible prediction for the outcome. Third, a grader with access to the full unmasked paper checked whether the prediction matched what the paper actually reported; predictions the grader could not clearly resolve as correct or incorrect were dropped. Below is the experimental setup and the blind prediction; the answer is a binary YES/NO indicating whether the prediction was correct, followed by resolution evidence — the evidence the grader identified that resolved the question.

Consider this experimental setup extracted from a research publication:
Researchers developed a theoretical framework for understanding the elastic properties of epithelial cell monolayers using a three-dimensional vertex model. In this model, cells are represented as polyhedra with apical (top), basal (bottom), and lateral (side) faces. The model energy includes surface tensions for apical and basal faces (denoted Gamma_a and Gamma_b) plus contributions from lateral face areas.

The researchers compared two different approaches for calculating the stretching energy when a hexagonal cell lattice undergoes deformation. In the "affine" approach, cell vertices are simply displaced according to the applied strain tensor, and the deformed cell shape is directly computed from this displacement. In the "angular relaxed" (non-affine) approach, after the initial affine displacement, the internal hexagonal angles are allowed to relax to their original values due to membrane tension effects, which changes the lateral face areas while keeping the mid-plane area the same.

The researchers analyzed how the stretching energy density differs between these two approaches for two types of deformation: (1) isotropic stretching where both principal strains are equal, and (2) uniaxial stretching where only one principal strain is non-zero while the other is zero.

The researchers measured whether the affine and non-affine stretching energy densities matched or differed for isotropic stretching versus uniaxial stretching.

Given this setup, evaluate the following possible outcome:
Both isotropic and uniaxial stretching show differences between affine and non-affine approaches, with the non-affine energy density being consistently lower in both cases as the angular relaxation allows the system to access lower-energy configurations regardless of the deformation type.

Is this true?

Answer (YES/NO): NO